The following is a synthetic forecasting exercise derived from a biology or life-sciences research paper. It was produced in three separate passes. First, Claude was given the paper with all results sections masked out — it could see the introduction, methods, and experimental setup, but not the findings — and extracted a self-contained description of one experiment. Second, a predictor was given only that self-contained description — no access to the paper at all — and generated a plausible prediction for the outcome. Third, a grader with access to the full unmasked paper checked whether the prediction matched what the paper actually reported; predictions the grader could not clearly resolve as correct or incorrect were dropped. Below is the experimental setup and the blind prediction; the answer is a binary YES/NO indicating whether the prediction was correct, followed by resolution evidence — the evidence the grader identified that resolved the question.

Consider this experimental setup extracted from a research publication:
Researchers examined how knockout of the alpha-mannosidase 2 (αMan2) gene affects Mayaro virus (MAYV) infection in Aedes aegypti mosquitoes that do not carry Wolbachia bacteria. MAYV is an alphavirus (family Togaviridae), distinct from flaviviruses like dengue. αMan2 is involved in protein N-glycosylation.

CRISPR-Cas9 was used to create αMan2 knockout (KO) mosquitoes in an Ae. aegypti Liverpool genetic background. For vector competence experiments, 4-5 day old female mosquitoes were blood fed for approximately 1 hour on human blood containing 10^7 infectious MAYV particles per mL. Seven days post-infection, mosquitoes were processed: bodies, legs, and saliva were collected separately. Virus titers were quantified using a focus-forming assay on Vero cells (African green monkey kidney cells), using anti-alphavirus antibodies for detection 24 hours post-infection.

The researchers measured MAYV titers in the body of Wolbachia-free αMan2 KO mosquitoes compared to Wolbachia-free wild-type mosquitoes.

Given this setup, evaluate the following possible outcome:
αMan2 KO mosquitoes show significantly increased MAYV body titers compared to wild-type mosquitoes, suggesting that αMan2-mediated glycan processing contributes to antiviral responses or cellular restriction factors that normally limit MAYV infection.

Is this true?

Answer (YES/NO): YES